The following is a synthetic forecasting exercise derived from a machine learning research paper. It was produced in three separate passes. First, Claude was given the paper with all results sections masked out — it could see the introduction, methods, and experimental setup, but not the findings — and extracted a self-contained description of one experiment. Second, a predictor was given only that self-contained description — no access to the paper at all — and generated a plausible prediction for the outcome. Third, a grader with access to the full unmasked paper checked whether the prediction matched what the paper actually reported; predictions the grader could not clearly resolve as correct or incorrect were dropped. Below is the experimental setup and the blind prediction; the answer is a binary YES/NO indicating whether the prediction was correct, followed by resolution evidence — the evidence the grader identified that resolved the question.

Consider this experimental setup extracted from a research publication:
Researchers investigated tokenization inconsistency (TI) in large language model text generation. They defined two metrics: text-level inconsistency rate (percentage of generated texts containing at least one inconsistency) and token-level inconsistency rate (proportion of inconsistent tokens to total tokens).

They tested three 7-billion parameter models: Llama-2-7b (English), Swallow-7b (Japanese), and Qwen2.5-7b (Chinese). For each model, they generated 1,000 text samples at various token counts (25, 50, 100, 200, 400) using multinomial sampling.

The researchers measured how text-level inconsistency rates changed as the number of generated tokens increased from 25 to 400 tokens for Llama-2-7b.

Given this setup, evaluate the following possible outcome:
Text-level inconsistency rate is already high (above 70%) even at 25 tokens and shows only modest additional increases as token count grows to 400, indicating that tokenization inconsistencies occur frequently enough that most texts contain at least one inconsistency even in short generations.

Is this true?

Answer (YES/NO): NO